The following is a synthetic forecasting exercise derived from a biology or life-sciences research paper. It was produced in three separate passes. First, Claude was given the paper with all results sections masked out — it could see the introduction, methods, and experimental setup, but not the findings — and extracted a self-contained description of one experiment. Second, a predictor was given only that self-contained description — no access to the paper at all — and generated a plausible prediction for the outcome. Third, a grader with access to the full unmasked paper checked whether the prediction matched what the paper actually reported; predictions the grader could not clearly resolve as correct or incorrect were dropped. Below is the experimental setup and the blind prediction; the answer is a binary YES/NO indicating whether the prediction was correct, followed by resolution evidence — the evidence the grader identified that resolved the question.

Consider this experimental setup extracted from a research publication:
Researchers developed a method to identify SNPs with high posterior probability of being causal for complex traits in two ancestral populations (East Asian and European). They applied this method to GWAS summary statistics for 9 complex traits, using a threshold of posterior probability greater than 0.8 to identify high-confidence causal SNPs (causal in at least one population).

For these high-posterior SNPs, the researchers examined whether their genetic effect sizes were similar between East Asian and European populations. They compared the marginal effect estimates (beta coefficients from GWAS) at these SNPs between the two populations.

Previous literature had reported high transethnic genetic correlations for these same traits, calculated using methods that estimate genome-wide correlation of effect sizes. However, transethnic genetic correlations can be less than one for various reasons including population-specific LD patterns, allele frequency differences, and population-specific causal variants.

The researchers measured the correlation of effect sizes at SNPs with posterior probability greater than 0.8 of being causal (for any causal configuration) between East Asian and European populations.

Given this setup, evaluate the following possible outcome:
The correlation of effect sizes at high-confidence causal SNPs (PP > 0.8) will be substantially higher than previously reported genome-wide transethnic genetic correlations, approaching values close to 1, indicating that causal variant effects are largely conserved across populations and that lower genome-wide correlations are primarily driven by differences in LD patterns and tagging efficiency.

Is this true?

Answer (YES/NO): NO